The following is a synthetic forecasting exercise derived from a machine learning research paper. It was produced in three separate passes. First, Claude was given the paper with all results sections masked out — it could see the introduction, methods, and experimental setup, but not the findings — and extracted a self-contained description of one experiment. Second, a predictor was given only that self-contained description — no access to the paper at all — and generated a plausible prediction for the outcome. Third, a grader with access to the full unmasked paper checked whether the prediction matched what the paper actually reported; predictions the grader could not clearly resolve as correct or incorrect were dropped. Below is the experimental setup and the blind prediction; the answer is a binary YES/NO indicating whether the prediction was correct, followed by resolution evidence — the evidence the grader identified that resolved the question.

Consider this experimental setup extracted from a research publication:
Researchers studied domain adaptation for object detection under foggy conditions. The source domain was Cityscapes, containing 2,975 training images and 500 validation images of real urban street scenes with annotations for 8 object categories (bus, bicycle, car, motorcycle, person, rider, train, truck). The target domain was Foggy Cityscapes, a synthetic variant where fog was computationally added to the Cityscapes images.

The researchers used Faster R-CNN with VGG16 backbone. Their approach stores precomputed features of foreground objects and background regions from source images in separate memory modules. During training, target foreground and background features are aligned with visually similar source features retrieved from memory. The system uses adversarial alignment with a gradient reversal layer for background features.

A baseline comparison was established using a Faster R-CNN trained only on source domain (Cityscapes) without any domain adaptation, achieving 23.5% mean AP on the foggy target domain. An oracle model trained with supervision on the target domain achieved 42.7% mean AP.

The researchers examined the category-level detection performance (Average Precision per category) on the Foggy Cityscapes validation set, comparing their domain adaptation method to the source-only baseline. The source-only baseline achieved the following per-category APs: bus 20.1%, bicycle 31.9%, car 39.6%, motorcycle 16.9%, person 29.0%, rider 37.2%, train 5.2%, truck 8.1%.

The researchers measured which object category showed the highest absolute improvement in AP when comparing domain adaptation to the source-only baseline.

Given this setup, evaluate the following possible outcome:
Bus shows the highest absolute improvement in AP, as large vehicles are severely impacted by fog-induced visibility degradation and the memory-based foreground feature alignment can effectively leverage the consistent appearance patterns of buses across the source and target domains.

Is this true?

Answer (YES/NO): NO